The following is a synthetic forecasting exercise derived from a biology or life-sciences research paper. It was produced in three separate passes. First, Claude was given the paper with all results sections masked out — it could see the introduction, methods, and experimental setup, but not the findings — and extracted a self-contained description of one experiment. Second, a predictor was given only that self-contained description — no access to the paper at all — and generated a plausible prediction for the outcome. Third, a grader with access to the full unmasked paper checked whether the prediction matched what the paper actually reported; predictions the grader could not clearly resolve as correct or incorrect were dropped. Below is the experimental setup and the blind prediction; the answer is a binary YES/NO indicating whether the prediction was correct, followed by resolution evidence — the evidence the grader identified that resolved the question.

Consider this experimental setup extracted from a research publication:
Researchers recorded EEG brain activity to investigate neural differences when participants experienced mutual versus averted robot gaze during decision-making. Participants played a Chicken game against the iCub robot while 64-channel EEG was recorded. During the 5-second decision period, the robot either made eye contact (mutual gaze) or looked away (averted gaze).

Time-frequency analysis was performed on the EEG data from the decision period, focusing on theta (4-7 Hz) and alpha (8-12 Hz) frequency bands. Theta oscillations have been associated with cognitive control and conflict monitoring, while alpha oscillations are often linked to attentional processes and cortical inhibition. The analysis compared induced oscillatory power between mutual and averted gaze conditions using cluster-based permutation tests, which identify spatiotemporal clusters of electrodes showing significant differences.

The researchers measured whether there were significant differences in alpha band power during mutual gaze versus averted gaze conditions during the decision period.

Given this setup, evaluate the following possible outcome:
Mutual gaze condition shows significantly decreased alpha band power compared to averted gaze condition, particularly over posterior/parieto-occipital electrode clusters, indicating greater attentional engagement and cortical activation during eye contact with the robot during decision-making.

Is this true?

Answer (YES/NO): NO